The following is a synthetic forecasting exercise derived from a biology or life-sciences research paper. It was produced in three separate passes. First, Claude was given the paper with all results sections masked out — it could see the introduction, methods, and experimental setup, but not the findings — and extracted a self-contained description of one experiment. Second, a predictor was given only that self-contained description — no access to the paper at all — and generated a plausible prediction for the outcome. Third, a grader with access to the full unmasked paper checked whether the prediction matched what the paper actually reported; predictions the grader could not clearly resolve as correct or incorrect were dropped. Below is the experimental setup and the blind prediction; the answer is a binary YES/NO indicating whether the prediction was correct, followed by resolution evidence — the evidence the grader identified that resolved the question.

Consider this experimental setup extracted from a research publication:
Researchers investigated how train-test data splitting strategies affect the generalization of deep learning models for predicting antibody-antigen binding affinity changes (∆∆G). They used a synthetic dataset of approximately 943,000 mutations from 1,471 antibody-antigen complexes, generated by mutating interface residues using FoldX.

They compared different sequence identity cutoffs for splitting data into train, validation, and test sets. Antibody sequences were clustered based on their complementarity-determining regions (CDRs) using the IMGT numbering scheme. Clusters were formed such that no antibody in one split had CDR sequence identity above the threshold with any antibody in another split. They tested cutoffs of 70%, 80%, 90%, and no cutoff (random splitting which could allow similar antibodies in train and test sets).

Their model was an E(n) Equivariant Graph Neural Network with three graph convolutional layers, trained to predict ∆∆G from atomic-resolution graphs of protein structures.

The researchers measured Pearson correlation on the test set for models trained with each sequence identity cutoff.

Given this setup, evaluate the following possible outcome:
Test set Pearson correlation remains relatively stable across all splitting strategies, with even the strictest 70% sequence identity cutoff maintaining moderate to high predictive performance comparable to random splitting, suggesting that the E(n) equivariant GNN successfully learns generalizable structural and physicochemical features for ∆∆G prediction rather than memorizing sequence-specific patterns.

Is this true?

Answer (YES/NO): YES